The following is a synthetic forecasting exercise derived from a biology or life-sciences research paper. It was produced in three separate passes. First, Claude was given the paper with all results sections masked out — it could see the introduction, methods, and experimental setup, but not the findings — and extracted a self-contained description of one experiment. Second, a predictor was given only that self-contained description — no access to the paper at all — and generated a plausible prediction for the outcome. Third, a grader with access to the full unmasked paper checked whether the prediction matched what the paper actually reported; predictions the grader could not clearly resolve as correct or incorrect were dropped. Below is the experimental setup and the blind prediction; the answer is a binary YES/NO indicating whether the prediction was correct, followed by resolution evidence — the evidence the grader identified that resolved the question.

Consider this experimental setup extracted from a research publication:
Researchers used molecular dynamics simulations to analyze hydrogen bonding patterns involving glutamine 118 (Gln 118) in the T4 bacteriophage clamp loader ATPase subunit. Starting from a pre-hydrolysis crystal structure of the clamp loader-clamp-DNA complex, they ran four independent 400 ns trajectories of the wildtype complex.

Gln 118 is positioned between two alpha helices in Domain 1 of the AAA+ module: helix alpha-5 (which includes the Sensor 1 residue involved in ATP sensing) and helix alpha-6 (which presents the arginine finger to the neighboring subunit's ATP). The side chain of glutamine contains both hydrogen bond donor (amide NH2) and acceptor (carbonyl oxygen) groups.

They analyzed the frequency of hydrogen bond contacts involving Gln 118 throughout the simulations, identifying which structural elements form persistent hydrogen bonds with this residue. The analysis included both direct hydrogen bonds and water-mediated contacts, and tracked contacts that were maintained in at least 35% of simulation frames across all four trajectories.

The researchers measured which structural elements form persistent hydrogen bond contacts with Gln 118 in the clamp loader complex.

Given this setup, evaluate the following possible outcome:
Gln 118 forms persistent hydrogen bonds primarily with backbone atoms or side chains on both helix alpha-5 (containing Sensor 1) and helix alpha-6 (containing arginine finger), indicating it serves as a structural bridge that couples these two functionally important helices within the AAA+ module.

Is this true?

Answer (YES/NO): NO